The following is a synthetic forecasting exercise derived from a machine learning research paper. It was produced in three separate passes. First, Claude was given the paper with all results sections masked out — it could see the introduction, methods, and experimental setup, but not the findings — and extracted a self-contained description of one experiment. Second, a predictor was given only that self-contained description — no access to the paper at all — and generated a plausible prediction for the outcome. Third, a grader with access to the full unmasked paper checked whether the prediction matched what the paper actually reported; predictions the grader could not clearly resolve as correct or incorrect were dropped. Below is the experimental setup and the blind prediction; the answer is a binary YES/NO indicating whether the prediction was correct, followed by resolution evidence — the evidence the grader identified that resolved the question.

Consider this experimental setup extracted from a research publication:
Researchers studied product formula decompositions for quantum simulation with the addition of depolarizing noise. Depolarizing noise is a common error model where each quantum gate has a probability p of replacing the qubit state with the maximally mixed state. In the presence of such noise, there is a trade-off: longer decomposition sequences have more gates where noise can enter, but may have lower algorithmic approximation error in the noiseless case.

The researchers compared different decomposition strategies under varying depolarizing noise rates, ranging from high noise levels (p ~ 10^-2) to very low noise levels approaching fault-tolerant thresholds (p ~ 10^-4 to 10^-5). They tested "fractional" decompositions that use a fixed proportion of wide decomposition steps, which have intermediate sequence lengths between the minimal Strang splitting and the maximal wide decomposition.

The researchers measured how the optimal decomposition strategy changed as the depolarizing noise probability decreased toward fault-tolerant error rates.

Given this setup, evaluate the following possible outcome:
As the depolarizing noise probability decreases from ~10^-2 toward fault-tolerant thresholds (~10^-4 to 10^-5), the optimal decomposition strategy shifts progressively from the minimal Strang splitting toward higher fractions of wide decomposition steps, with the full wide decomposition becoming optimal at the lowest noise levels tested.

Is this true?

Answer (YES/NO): NO